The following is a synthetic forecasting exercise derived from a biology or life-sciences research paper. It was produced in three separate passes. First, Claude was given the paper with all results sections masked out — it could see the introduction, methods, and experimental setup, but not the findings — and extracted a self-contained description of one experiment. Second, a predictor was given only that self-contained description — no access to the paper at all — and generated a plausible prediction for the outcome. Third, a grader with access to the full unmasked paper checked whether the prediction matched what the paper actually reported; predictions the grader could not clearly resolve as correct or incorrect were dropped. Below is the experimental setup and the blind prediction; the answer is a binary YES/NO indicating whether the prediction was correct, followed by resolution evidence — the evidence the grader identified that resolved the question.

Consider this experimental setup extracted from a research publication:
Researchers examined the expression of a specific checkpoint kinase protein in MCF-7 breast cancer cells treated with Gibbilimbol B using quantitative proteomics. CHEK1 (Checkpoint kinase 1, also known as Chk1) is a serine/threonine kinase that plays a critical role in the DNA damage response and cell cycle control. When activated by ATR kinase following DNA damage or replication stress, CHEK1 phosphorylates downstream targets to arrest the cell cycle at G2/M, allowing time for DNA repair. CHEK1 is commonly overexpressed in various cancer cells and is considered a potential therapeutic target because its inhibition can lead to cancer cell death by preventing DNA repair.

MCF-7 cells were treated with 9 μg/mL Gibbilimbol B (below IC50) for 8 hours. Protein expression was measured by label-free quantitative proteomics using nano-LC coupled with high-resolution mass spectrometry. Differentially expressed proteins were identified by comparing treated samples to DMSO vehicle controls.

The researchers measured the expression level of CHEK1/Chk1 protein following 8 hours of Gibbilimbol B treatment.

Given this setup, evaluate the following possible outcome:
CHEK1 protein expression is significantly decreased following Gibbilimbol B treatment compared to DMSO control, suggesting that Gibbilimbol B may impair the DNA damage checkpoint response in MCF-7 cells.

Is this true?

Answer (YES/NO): YES